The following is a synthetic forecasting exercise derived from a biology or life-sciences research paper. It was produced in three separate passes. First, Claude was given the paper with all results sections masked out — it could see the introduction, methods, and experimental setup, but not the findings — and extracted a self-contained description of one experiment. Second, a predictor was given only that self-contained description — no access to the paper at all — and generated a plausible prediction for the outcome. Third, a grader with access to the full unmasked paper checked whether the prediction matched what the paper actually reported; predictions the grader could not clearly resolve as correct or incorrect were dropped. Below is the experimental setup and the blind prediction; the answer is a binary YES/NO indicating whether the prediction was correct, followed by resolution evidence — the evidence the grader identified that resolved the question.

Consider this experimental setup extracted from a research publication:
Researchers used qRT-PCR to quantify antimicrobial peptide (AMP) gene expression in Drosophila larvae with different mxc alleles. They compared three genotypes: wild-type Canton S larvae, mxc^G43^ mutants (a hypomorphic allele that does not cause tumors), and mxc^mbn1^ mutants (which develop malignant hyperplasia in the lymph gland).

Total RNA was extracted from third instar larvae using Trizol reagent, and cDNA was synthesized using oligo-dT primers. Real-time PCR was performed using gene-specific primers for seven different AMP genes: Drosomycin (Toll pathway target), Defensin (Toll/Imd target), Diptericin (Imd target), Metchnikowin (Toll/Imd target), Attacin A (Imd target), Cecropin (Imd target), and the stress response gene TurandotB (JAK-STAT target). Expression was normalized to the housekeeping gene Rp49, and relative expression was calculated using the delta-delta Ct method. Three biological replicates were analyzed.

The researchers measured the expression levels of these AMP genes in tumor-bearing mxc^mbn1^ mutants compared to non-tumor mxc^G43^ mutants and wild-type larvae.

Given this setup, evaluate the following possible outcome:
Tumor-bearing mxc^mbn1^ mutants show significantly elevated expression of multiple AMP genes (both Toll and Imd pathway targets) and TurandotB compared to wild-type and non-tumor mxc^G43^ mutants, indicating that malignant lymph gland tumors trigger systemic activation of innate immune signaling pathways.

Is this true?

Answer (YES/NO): YES